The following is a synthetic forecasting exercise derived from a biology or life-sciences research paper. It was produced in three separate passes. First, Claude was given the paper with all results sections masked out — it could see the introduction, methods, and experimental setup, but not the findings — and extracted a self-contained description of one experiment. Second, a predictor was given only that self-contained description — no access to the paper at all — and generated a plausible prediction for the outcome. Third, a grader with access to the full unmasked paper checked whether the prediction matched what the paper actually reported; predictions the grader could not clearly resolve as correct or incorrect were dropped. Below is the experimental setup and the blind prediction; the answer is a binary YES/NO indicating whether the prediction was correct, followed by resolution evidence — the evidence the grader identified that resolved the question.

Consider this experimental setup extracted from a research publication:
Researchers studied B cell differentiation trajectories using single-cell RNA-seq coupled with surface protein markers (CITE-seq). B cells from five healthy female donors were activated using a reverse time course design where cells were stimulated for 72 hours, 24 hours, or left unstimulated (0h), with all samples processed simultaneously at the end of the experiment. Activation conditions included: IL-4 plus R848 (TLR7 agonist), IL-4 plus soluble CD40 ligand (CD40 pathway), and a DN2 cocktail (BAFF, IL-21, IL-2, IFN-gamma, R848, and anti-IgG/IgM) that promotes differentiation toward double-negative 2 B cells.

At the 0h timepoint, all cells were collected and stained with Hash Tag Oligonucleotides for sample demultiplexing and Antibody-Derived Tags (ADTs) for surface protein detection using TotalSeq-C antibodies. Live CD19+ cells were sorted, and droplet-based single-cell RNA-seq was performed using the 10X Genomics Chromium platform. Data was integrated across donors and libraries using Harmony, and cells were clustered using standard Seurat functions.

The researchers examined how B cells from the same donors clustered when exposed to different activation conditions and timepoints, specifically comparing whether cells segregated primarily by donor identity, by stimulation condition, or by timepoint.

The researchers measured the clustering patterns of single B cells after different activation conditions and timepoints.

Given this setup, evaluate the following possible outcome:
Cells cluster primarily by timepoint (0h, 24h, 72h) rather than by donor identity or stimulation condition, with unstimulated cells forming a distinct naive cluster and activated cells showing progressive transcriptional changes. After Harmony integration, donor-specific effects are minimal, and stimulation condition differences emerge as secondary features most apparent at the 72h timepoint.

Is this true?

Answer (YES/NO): NO